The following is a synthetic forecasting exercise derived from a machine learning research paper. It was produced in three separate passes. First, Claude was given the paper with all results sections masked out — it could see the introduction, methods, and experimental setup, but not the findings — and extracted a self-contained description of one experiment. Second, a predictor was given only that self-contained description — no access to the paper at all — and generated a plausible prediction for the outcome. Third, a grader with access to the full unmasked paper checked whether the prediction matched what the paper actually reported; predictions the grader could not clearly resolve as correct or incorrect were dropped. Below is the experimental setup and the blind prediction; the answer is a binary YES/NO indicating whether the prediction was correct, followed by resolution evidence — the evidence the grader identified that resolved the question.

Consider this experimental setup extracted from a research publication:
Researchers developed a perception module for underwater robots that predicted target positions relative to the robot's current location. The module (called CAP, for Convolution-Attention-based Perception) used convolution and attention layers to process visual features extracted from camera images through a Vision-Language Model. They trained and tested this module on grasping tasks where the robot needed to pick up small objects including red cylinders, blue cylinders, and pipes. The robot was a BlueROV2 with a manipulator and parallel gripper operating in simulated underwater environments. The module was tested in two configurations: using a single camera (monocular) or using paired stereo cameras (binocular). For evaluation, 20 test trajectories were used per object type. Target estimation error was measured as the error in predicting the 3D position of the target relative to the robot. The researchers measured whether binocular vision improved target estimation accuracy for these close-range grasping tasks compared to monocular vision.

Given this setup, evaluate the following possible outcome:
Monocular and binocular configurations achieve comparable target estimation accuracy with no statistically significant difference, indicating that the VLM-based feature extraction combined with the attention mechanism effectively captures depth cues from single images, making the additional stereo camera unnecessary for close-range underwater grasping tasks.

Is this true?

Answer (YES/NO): NO